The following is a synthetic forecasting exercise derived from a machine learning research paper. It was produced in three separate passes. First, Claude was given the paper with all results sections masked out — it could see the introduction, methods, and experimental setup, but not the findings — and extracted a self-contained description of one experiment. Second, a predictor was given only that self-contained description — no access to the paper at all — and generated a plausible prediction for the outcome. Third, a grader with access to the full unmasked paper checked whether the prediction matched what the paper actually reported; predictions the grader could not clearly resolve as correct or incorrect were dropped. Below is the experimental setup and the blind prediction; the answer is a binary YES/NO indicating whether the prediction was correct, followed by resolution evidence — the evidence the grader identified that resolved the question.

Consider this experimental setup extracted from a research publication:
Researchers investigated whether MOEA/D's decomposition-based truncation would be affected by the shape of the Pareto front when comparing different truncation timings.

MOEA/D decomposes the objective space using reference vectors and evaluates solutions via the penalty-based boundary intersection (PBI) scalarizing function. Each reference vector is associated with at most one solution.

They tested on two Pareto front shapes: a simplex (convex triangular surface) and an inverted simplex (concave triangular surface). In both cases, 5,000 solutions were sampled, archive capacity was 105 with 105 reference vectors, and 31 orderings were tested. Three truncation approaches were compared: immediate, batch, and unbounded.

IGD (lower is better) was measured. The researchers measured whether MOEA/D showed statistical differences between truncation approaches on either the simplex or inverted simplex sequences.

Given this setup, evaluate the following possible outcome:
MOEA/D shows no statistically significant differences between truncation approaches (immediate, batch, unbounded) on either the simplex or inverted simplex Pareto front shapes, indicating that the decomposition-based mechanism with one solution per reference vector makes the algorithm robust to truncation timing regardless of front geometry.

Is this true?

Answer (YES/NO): YES